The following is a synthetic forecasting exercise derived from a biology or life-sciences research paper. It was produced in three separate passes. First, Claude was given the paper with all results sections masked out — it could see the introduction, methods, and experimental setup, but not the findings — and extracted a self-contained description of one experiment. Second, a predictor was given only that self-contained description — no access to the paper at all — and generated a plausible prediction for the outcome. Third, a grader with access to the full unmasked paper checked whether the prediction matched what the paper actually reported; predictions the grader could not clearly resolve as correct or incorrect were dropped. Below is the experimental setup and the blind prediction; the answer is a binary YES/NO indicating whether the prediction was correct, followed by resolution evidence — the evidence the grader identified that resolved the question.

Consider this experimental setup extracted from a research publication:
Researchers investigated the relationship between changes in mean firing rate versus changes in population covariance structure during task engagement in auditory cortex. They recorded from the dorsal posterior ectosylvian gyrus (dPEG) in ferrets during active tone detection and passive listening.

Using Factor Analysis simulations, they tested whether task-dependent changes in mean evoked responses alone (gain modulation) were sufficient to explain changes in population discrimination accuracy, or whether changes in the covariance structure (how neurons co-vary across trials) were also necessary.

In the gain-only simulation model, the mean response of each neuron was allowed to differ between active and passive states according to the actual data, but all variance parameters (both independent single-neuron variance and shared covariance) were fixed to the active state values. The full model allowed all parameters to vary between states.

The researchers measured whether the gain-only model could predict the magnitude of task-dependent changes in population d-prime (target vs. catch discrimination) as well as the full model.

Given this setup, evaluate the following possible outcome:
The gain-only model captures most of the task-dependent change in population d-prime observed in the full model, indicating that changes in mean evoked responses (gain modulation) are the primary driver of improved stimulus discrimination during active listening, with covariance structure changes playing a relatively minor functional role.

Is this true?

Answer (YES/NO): YES